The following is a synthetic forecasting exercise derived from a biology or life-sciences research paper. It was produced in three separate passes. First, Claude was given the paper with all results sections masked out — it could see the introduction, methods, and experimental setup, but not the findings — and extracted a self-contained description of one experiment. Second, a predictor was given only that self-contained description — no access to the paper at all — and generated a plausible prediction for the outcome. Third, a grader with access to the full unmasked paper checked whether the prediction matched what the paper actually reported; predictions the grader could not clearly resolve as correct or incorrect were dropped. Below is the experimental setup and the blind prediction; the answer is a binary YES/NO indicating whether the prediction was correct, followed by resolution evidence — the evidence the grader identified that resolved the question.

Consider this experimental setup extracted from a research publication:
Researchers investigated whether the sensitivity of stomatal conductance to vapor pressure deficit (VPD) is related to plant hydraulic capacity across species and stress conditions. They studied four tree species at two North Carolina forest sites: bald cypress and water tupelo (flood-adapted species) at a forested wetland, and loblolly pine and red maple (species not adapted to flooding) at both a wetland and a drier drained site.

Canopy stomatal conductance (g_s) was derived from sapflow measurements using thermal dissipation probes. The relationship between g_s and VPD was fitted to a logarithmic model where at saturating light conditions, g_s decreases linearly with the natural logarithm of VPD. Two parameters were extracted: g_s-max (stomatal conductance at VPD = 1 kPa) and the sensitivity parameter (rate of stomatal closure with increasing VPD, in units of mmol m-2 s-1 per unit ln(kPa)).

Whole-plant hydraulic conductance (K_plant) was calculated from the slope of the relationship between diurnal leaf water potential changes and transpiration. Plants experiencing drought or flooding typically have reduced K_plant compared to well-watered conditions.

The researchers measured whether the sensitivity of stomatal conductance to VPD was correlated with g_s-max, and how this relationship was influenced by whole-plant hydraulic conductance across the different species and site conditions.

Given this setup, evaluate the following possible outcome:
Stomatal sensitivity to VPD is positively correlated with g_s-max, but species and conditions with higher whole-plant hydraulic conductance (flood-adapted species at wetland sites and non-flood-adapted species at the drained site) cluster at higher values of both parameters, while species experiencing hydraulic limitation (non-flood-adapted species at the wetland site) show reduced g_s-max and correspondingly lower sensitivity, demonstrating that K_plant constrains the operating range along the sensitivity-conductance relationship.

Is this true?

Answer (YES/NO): YES